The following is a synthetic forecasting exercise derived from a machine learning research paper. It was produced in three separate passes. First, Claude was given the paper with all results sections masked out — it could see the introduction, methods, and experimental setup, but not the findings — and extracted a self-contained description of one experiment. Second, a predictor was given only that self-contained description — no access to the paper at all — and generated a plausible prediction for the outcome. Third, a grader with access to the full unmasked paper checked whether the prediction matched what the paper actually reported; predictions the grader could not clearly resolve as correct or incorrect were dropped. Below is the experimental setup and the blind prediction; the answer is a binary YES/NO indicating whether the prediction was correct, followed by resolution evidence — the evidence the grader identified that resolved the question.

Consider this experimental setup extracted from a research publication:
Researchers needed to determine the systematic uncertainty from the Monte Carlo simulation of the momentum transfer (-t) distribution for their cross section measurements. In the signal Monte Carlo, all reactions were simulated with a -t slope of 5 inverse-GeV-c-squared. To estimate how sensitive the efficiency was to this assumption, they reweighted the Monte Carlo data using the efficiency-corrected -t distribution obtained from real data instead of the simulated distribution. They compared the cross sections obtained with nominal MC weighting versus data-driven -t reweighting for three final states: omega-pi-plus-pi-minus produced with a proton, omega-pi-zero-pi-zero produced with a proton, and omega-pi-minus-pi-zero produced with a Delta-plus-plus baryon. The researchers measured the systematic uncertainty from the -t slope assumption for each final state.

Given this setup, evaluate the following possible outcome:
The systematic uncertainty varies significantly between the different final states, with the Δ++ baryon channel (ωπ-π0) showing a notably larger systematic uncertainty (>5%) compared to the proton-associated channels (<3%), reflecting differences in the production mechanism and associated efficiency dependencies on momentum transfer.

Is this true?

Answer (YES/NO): NO